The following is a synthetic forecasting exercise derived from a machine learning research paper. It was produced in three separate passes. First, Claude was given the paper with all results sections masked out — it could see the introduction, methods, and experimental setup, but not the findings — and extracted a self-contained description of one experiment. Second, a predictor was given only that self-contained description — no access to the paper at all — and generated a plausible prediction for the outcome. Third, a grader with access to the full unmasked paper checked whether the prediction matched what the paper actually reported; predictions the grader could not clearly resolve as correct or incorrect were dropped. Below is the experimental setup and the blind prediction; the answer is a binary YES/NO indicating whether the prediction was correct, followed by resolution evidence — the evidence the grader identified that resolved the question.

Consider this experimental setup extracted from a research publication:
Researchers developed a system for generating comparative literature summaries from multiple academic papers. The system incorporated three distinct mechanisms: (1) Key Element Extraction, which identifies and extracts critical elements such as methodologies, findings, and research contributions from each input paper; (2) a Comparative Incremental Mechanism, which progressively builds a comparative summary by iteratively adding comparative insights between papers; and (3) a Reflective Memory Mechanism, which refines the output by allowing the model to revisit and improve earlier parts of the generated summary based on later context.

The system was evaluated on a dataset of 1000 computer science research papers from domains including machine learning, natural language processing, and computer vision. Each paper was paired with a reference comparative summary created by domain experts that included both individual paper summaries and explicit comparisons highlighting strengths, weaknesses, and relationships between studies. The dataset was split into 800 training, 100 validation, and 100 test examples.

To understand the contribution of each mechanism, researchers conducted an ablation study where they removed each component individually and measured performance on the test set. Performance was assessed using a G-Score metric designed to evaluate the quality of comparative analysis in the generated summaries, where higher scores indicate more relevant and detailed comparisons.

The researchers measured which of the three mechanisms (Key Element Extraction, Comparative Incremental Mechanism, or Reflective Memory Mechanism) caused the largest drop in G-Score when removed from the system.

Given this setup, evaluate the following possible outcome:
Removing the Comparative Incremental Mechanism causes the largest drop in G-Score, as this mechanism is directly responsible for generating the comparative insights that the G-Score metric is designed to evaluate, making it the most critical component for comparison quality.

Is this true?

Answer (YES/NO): NO